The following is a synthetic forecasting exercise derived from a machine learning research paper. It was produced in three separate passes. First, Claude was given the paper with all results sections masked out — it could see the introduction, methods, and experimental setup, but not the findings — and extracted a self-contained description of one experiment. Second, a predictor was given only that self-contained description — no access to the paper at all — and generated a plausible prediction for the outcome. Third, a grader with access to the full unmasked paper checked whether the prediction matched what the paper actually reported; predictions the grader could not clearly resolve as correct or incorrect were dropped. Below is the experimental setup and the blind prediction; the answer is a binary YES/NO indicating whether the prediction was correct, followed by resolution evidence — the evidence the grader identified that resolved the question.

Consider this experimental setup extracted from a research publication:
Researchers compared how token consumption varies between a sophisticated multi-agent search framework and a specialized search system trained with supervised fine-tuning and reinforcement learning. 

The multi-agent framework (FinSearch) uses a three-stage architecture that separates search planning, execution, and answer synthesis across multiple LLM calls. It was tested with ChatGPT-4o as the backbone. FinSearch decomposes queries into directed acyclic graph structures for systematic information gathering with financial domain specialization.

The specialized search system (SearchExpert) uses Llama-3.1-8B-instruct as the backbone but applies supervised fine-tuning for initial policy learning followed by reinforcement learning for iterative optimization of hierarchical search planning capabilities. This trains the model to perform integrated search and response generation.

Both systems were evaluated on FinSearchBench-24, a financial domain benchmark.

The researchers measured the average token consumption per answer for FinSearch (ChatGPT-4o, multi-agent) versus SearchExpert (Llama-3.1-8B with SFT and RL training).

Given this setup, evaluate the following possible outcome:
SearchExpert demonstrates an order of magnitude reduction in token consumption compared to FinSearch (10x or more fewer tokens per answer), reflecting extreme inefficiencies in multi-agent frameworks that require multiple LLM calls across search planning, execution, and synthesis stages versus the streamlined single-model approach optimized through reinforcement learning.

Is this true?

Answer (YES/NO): NO